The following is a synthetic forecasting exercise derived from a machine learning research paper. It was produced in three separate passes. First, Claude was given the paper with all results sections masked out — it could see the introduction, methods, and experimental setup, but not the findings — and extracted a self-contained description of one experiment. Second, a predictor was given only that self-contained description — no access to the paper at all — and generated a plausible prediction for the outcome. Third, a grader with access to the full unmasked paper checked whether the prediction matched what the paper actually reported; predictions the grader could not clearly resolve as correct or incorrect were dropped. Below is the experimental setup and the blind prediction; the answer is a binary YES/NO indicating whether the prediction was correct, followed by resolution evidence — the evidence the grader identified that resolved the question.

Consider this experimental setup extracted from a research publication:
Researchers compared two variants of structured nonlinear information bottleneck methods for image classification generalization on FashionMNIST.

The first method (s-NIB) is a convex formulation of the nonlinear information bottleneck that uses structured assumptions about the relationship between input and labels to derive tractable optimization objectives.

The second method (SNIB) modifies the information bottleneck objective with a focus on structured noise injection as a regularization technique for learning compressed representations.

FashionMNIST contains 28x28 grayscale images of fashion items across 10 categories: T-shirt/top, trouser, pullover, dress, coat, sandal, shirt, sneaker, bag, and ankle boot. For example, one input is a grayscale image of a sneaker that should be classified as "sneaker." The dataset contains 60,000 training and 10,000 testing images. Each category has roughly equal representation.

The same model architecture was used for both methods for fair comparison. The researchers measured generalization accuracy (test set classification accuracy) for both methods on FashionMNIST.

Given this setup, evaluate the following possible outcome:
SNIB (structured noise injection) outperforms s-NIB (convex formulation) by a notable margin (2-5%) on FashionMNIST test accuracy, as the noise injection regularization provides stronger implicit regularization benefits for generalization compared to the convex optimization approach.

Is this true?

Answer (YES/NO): NO